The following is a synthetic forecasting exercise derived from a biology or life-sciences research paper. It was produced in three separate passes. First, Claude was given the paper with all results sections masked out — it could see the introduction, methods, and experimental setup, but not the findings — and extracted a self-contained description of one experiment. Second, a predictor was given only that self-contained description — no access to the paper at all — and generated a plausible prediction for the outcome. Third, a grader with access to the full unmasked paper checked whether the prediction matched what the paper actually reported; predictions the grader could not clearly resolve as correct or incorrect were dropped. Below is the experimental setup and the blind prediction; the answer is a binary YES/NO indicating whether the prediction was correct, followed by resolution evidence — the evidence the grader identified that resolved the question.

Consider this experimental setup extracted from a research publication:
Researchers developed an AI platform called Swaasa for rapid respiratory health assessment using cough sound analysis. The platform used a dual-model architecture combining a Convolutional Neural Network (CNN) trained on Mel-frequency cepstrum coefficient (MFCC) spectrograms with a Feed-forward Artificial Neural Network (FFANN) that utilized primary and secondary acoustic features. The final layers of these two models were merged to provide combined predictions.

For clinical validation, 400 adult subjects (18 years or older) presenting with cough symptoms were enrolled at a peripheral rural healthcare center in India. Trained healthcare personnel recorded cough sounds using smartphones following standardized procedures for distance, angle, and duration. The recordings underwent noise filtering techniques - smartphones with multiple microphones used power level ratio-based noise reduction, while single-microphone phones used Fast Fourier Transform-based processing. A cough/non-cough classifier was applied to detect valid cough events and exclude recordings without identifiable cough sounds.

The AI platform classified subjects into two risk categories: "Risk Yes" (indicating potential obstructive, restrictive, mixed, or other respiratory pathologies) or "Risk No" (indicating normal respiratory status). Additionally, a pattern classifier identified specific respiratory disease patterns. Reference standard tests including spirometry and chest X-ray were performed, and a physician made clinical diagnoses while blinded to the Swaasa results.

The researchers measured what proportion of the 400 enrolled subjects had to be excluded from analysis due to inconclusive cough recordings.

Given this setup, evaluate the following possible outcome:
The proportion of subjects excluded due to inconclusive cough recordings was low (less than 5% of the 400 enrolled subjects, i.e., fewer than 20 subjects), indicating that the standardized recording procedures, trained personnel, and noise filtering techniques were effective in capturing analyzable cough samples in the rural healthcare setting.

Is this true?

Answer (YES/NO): NO